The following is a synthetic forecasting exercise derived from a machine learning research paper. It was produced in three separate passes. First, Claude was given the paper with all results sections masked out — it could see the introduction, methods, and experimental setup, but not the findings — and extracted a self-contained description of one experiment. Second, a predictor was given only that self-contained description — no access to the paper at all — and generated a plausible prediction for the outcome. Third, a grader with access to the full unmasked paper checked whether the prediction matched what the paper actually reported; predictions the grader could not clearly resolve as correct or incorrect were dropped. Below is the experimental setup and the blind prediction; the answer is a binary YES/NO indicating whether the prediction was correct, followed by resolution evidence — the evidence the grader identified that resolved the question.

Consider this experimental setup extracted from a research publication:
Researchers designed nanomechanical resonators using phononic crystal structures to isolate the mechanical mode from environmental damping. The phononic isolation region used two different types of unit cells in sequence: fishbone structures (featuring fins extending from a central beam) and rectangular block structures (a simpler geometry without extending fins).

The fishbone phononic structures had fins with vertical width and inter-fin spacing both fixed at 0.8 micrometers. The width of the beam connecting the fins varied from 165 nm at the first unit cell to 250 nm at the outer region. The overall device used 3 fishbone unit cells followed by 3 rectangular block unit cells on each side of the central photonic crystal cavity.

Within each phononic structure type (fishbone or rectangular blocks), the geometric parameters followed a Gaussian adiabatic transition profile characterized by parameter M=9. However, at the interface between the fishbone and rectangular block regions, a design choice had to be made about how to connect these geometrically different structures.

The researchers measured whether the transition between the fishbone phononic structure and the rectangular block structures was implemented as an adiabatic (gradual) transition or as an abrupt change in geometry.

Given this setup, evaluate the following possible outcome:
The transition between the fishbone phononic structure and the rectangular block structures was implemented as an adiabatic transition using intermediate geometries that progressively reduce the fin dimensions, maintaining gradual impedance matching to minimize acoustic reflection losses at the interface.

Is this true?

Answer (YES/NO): NO